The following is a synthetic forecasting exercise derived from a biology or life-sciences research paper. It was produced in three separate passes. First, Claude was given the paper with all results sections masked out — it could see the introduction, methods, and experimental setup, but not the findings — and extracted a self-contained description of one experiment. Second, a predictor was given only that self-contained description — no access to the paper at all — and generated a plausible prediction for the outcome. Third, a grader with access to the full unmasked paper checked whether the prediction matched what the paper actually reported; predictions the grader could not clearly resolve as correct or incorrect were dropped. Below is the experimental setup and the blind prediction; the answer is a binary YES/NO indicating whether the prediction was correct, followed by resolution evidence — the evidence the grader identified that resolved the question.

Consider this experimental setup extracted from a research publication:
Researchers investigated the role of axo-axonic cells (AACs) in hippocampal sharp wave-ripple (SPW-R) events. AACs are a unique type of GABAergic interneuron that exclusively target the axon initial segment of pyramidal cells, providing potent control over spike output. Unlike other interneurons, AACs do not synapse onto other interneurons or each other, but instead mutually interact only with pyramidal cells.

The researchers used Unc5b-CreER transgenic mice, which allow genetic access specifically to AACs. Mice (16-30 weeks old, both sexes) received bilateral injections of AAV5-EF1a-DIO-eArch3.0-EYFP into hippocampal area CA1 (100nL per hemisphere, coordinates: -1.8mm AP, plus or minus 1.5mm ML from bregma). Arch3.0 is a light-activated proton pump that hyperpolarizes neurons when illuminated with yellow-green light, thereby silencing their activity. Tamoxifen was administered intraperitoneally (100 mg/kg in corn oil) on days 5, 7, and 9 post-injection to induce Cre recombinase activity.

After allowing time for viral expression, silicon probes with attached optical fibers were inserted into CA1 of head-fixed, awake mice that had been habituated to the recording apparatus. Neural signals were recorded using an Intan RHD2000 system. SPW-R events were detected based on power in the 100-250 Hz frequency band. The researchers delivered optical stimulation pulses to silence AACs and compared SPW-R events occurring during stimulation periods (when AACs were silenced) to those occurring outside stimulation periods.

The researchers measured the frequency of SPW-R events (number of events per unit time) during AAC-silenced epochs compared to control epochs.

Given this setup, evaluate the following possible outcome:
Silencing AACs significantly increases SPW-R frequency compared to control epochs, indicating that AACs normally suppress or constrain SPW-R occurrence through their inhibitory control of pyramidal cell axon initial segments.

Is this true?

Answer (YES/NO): NO